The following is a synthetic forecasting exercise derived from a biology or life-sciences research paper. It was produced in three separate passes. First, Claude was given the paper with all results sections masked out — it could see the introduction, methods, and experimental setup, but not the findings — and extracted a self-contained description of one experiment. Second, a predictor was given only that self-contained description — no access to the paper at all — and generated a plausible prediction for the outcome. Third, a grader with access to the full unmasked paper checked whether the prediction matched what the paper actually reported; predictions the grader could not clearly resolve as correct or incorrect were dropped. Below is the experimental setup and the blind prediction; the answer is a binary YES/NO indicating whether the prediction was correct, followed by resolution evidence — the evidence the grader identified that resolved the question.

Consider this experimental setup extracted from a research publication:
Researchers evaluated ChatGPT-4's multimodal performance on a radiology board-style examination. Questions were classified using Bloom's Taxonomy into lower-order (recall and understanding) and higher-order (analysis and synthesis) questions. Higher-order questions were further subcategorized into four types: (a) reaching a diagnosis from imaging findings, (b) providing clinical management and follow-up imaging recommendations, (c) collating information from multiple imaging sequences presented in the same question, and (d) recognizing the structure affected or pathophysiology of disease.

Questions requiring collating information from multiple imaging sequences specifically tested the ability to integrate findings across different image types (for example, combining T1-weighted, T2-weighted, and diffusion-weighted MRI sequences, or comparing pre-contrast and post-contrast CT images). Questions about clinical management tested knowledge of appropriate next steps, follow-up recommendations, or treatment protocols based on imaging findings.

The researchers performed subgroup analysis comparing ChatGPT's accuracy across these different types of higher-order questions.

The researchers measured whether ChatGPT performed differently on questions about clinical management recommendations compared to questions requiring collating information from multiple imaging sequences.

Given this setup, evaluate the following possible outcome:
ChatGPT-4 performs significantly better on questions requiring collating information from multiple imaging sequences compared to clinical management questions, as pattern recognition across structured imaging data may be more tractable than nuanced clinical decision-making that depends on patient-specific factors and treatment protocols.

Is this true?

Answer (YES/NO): NO